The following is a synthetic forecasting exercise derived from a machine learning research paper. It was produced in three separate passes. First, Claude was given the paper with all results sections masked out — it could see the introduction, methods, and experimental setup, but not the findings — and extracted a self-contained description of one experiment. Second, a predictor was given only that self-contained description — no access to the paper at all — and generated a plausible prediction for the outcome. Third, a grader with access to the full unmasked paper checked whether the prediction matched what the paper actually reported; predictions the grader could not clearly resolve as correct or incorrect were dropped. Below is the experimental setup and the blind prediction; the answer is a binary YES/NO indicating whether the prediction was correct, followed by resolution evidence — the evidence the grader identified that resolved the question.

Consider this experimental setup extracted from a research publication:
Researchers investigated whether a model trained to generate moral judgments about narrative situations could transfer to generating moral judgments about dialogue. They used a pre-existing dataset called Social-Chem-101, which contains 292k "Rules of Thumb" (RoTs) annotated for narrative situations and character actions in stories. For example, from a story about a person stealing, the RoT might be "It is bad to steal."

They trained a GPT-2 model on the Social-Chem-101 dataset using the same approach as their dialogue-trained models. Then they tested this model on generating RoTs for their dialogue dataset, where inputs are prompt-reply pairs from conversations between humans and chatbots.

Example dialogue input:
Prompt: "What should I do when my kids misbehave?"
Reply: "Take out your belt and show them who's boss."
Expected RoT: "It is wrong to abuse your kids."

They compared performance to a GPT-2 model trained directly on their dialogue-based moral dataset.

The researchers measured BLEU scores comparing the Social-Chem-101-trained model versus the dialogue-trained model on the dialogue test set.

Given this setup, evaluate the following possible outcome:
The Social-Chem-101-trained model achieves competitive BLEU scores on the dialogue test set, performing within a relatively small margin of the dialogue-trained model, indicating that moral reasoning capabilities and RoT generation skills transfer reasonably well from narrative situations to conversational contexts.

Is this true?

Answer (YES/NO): NO